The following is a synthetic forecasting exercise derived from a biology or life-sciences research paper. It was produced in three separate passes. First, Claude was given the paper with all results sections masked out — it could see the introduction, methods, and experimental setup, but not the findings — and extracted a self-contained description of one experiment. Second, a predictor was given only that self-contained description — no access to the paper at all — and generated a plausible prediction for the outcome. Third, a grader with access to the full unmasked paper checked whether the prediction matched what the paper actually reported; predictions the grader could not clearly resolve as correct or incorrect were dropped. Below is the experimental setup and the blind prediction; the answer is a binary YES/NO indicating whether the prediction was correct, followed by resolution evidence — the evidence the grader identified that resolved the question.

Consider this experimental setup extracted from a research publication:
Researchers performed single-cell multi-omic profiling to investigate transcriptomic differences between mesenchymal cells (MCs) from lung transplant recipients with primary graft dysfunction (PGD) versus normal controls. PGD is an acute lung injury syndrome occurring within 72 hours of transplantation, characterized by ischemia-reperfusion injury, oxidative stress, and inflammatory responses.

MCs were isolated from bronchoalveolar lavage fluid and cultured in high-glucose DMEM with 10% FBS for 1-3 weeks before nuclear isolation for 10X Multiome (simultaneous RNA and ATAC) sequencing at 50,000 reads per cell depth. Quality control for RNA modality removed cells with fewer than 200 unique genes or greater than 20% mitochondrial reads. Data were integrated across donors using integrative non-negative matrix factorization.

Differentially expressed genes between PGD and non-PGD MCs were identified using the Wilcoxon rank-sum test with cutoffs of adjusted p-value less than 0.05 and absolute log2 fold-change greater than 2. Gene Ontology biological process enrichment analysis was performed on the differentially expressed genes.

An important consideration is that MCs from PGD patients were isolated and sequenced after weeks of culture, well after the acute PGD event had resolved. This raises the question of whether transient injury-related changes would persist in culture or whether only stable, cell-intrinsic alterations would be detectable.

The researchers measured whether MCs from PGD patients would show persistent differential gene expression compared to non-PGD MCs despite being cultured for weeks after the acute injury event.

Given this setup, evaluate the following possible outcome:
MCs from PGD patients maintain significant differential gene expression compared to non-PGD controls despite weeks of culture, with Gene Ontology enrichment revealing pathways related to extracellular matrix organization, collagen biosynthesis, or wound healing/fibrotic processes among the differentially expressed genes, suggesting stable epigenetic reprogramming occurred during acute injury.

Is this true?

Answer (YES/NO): YES